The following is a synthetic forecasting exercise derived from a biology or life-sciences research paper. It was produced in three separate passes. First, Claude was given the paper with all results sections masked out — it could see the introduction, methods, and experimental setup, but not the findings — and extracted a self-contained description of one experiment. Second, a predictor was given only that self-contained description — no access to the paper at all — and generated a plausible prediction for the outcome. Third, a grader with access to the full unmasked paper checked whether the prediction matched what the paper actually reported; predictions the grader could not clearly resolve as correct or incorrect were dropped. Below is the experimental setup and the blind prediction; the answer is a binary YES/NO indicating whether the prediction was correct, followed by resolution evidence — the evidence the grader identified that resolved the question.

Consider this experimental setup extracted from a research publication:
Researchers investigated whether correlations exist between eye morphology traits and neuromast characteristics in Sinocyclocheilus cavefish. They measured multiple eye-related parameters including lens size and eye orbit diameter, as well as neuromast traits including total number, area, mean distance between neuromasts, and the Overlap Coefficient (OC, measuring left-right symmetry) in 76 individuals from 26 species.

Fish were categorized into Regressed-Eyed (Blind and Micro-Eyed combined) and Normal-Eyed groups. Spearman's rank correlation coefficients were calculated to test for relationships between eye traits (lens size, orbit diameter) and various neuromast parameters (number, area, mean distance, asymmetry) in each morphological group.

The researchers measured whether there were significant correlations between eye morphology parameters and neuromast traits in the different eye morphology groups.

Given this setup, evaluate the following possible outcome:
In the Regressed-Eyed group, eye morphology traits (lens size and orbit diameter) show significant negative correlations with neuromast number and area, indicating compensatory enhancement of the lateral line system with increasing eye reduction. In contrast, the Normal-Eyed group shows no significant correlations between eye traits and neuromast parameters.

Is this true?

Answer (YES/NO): NO